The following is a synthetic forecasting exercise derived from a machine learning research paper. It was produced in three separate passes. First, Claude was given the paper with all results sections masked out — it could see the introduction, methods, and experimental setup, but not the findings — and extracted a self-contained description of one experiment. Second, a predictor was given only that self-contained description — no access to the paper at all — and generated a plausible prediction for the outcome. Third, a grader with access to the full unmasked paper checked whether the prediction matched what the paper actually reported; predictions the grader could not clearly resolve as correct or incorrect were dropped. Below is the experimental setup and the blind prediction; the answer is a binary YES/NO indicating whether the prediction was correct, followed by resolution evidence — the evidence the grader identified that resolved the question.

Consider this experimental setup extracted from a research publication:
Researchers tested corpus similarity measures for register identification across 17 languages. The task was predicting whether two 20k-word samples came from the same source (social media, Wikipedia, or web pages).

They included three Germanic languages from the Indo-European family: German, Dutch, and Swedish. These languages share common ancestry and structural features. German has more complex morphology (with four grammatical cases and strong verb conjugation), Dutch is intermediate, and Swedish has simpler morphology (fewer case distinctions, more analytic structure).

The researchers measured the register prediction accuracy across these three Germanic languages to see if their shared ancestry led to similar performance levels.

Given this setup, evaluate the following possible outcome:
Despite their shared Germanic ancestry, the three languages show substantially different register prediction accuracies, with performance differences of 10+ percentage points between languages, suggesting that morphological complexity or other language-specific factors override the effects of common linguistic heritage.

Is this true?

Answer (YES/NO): NO